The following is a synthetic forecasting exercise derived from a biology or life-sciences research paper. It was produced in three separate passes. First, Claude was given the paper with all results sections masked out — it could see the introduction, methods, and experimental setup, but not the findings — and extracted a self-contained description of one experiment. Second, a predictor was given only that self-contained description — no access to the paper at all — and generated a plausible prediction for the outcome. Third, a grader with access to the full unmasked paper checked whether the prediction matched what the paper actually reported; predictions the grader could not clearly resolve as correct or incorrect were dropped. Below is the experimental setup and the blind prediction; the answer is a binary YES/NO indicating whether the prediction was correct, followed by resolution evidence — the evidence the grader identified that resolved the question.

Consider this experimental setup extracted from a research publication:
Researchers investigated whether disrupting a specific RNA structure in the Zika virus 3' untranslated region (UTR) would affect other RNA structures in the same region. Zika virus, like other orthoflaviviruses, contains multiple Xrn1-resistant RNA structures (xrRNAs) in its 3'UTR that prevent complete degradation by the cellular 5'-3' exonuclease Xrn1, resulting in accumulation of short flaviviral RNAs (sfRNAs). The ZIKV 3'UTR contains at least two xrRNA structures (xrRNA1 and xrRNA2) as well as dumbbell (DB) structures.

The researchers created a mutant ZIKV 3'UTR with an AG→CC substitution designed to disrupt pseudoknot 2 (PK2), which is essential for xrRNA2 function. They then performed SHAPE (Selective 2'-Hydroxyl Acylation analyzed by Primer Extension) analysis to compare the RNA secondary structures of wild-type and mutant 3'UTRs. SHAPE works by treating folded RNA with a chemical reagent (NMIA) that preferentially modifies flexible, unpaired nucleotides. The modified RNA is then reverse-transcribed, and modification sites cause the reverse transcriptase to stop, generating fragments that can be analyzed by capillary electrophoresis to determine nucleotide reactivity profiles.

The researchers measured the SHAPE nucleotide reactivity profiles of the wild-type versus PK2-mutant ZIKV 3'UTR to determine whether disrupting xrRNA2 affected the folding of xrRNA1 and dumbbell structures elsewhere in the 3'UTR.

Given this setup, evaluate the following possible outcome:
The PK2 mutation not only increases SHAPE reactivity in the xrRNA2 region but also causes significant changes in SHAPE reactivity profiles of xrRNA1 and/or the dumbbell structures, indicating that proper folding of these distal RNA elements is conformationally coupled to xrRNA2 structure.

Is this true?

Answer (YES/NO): NO